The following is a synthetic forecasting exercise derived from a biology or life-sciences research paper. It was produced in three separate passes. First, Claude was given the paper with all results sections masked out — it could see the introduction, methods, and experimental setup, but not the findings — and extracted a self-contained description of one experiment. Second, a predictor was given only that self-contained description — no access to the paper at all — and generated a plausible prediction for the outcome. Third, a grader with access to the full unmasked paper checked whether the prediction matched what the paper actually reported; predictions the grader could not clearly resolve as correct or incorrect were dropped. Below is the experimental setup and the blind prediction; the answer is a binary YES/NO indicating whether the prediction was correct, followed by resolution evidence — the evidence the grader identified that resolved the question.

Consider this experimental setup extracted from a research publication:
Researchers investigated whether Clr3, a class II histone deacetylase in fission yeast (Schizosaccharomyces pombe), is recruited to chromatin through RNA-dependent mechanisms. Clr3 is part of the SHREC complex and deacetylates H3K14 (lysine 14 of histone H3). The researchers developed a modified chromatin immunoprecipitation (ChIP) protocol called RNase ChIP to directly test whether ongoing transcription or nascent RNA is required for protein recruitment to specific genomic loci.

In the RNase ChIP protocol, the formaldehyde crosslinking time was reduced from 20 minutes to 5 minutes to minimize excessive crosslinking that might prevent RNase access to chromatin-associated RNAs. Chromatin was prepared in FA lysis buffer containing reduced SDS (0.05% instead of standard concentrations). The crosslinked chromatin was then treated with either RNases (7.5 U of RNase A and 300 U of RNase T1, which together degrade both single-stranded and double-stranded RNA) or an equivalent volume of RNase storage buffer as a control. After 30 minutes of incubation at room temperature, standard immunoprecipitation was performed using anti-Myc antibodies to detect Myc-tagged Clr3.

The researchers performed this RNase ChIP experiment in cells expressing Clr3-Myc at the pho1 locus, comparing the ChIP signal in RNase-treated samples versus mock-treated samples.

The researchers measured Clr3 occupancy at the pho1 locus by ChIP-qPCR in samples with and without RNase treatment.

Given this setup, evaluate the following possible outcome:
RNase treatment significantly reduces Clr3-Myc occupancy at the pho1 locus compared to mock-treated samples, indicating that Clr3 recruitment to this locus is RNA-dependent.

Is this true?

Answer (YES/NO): YES